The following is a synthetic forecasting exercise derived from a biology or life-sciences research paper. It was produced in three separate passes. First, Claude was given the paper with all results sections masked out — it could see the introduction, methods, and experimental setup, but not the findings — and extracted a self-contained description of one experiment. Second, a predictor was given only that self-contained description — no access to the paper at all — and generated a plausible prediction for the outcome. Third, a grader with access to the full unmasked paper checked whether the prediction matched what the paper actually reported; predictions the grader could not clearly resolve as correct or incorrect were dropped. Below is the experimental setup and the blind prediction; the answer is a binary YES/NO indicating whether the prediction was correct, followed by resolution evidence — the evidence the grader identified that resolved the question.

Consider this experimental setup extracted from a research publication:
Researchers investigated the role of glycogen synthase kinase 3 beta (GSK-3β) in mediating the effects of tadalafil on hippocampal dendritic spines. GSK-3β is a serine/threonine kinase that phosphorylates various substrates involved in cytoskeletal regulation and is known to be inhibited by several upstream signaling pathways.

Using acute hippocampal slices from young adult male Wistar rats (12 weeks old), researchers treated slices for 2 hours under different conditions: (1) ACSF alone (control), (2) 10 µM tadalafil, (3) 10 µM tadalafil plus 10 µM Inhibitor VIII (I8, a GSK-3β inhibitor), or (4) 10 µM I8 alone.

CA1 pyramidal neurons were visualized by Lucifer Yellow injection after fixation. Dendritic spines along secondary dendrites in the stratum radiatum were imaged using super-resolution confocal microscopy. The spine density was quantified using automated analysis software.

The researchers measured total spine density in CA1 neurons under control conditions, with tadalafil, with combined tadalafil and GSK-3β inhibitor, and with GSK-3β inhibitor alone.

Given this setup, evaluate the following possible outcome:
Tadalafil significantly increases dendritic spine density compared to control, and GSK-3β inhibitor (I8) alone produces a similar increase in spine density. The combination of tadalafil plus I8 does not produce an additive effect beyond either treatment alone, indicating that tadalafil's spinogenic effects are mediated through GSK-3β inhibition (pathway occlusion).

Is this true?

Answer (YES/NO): NO